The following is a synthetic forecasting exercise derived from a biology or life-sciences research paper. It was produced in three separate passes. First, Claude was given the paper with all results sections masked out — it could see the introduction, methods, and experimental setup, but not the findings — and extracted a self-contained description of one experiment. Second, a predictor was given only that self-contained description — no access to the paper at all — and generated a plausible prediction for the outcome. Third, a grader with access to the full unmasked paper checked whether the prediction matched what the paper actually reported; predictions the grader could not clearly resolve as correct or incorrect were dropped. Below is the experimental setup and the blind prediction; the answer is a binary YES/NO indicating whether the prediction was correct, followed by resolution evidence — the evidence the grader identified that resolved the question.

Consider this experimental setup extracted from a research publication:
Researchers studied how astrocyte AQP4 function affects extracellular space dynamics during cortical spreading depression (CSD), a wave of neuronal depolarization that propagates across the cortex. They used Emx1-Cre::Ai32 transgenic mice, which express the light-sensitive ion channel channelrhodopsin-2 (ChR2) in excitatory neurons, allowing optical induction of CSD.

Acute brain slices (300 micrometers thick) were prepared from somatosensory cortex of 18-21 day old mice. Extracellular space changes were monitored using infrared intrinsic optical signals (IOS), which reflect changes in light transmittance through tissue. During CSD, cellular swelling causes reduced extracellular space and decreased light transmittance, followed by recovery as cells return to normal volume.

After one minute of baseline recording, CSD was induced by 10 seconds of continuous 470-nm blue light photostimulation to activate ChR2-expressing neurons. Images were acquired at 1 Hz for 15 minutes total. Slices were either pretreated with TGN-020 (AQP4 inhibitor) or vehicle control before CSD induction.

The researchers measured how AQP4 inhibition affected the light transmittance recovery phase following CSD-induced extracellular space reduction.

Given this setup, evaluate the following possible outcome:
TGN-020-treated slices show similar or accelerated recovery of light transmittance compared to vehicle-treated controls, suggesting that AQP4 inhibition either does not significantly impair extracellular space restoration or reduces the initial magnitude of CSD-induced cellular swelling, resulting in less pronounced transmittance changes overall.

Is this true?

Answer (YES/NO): NO